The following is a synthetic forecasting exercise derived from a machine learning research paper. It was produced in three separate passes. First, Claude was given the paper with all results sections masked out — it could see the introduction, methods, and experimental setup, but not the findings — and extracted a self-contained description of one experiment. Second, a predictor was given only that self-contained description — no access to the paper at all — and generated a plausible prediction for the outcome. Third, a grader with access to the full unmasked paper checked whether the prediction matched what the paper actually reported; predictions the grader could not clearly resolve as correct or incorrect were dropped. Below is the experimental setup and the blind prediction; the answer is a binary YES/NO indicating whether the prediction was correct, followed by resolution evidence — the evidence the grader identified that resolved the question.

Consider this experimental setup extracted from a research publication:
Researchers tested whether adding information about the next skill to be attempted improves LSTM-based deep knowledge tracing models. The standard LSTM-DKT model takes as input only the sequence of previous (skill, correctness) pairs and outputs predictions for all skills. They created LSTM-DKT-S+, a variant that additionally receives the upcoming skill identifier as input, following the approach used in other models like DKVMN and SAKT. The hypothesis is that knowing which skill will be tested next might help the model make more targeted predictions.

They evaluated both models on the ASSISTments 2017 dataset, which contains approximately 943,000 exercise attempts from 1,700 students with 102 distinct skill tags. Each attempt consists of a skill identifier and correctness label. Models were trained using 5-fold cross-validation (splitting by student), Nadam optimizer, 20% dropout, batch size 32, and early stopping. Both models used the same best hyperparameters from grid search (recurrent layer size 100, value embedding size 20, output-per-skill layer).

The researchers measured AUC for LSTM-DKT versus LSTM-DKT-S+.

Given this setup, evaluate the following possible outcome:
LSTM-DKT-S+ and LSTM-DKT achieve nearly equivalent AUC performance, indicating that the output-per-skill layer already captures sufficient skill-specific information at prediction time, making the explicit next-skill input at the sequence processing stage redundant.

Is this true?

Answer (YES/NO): YES